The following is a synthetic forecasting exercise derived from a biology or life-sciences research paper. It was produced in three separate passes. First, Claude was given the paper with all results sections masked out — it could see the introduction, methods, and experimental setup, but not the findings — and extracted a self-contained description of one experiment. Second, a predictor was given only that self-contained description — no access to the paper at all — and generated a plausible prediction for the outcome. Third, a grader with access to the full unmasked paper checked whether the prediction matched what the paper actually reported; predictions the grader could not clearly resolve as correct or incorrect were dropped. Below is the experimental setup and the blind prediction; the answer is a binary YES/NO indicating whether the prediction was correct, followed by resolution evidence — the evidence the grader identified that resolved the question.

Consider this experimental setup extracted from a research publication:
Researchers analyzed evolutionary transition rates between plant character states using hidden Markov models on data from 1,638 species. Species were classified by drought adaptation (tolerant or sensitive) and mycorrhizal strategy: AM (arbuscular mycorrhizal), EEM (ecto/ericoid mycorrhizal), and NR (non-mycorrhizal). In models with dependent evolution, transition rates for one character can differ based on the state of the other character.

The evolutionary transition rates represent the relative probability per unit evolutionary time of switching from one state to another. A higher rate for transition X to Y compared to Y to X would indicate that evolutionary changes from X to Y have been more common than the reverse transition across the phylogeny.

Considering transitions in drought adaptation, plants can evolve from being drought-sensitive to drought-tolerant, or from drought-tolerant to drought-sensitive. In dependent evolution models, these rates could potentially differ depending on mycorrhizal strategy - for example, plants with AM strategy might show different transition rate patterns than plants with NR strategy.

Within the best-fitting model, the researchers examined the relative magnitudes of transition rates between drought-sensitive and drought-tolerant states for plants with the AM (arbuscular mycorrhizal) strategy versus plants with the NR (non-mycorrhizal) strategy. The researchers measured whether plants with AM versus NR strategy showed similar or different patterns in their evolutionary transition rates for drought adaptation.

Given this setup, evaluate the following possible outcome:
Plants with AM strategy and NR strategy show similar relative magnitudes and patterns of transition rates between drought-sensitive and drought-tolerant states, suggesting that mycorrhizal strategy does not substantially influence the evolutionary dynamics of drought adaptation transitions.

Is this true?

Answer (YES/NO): NO